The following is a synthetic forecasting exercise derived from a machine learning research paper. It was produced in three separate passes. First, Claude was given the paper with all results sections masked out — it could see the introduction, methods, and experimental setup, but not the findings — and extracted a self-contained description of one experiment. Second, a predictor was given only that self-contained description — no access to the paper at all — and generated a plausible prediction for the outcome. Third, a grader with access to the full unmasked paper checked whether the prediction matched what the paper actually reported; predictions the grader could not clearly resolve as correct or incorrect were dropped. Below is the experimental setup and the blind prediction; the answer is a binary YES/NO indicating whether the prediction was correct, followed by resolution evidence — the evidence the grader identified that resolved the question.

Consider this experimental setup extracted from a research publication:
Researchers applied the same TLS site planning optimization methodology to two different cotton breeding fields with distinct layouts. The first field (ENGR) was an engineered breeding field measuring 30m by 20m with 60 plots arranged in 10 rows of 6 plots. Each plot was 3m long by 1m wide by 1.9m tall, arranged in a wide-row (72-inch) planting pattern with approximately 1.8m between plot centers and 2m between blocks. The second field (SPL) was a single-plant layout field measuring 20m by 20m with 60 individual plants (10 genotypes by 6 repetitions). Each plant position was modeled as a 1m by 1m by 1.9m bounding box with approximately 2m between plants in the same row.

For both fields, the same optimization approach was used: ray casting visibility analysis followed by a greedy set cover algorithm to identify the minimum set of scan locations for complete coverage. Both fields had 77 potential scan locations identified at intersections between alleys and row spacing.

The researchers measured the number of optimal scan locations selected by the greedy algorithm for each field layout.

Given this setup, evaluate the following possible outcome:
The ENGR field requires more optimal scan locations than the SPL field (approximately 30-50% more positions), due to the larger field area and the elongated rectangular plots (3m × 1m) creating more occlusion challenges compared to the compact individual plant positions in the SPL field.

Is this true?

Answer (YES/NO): NO